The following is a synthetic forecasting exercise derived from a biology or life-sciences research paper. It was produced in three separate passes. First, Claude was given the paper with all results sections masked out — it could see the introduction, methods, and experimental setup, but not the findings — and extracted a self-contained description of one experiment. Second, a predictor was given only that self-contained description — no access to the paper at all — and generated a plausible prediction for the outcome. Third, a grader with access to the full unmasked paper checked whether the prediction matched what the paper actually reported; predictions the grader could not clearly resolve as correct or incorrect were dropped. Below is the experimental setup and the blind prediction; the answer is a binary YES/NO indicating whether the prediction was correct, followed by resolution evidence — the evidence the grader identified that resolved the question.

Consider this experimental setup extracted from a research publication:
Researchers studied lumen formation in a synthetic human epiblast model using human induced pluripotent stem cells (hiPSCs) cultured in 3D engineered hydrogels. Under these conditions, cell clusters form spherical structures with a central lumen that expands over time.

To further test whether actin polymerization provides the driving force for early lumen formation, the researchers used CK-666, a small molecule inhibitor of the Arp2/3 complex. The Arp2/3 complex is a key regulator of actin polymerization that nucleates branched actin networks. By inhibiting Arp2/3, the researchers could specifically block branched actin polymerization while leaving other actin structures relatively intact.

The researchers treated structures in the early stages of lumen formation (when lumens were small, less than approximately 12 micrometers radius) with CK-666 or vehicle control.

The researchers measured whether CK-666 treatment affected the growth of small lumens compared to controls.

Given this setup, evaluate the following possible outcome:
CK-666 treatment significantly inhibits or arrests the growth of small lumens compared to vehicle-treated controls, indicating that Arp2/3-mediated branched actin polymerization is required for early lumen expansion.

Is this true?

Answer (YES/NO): YES